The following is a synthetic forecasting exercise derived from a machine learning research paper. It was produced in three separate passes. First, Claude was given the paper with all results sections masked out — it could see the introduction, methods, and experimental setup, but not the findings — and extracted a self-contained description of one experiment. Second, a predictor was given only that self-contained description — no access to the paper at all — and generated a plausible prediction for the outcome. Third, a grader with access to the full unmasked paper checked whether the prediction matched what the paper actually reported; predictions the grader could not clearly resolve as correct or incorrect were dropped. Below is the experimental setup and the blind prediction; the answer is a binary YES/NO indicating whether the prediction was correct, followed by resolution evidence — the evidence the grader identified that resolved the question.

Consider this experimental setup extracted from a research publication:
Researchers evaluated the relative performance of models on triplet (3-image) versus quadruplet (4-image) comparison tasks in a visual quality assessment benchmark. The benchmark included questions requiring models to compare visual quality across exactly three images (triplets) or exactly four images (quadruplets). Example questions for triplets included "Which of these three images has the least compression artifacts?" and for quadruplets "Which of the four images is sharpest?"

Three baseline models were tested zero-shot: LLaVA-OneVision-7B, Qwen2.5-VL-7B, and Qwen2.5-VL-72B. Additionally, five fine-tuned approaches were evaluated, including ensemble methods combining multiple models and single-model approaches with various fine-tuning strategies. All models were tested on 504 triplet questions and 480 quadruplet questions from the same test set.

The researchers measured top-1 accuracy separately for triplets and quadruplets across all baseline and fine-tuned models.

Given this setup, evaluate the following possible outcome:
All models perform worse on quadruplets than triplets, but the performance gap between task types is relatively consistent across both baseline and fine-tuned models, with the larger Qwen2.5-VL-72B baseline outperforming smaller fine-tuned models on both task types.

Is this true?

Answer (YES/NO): NO